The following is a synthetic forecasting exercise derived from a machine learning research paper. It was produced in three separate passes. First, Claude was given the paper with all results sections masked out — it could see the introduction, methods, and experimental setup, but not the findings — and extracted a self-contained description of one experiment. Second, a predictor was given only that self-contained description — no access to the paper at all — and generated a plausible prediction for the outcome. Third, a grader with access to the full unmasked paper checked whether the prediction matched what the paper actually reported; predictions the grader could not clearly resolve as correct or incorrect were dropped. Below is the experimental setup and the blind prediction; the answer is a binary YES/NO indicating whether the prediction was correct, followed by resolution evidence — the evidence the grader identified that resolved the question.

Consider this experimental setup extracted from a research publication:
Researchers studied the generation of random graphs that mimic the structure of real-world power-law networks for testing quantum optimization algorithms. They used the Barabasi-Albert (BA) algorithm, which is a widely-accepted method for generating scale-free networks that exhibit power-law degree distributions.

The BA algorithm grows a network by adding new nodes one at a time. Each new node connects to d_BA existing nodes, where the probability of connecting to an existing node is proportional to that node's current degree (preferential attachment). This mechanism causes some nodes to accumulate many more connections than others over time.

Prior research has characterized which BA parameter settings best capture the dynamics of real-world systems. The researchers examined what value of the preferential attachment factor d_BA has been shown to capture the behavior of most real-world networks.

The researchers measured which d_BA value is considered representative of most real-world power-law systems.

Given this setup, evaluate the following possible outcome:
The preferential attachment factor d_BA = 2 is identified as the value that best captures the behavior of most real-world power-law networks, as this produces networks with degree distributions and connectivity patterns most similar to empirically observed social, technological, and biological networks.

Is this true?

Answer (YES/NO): NO